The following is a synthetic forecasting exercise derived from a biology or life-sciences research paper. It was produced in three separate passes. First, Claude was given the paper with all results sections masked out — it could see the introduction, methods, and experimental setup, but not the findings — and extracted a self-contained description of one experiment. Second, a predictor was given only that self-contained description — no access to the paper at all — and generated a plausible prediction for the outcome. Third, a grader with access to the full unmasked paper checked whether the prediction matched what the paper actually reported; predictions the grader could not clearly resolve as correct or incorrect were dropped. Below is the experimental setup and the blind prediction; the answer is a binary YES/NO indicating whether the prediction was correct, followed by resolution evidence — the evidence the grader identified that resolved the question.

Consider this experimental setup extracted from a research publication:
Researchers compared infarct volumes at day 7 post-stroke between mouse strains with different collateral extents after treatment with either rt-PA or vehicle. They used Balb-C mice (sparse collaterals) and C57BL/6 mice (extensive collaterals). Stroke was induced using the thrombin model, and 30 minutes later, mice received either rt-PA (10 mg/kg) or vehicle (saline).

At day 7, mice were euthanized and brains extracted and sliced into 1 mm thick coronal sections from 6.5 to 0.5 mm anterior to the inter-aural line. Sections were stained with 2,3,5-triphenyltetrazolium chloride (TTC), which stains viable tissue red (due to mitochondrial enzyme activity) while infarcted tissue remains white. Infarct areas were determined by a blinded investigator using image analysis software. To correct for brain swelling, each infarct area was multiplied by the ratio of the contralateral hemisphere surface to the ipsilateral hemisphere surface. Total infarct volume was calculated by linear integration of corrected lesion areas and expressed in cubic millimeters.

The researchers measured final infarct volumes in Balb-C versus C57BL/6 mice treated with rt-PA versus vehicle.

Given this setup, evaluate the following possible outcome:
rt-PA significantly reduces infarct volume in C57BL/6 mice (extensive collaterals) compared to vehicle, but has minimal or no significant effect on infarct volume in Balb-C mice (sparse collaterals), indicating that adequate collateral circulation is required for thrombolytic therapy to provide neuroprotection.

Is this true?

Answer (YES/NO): NO